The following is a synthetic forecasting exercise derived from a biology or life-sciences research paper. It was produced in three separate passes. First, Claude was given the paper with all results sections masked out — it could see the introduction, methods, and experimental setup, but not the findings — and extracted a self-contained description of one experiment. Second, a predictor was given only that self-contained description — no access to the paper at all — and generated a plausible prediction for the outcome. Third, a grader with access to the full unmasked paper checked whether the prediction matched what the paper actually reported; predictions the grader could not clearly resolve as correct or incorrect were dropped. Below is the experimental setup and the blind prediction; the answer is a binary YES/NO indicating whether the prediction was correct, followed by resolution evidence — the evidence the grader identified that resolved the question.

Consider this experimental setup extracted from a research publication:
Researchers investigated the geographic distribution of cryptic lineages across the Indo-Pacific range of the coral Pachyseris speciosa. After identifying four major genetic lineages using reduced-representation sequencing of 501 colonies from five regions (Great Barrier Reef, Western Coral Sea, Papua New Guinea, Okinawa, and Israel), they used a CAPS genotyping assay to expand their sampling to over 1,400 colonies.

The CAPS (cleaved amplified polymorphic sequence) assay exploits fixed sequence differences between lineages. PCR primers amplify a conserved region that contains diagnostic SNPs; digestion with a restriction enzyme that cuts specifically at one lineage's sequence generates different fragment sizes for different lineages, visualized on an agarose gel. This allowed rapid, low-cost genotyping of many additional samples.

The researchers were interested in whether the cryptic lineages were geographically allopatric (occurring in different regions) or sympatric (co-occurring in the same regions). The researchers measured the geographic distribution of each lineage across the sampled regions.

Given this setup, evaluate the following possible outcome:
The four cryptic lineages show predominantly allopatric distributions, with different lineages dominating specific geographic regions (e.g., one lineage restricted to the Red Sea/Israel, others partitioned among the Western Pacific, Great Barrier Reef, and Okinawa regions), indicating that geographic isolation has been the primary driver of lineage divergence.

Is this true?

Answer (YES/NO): NO